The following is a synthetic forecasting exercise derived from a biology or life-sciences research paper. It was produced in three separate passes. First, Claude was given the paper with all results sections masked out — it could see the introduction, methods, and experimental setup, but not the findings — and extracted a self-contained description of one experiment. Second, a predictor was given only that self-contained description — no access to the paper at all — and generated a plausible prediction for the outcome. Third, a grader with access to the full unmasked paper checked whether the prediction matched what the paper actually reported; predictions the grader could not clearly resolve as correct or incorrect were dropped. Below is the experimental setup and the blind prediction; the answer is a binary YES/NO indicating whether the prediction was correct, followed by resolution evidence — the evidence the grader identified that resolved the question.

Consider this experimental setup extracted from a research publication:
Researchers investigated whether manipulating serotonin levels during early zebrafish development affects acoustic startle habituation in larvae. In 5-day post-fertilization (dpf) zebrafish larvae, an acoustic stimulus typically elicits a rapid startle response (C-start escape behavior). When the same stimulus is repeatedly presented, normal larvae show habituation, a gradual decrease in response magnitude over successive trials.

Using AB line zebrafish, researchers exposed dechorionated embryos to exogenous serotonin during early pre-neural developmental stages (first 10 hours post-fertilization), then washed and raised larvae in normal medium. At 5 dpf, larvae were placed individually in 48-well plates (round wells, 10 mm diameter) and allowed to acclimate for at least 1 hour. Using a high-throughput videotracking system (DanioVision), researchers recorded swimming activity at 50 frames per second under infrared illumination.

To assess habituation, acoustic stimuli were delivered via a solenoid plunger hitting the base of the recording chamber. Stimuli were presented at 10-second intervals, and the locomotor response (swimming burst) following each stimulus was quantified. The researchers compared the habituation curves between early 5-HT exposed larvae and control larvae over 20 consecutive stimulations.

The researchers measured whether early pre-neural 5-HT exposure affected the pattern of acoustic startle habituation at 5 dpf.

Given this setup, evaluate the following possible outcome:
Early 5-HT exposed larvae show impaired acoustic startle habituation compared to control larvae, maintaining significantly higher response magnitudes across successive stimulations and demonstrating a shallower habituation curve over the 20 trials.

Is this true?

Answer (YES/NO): NO